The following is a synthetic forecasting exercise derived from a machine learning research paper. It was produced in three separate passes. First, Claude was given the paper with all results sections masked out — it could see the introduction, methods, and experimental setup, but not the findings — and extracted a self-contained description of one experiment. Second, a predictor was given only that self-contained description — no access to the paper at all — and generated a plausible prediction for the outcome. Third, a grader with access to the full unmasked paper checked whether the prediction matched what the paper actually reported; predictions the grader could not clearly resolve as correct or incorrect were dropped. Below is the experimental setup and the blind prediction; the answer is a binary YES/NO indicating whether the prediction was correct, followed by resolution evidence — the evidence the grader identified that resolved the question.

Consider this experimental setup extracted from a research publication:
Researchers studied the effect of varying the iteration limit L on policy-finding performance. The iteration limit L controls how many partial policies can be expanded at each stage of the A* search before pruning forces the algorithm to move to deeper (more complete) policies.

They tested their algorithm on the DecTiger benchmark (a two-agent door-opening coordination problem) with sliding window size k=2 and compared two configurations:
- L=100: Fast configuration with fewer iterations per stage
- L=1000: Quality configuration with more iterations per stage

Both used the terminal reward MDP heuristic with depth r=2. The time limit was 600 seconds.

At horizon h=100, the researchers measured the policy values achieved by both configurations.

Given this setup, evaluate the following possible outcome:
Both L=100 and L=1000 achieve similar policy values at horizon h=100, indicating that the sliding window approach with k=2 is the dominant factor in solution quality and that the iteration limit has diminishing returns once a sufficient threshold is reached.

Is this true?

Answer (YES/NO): YES